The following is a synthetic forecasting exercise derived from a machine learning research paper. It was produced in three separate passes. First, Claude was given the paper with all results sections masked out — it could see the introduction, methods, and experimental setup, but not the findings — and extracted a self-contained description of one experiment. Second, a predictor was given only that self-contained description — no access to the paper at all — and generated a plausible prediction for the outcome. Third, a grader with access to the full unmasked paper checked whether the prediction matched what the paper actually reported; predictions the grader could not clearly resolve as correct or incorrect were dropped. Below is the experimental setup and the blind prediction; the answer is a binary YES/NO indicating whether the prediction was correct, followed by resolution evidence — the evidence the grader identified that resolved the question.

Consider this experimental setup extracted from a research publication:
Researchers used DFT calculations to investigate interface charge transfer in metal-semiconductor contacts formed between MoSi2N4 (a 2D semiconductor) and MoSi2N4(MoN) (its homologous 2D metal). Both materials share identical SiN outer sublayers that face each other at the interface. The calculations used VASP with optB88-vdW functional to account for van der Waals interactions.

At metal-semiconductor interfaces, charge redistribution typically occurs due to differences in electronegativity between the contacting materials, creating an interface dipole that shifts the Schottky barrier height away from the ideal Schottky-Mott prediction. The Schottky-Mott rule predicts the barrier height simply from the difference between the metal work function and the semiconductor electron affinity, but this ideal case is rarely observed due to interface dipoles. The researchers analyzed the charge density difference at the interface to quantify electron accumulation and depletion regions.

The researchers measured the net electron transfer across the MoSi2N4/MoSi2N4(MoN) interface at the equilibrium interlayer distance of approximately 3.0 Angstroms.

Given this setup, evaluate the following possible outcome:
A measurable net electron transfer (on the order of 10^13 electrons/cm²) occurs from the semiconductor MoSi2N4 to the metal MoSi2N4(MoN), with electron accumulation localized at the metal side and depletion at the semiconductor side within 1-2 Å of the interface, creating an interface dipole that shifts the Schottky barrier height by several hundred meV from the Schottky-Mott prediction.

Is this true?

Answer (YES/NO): NO